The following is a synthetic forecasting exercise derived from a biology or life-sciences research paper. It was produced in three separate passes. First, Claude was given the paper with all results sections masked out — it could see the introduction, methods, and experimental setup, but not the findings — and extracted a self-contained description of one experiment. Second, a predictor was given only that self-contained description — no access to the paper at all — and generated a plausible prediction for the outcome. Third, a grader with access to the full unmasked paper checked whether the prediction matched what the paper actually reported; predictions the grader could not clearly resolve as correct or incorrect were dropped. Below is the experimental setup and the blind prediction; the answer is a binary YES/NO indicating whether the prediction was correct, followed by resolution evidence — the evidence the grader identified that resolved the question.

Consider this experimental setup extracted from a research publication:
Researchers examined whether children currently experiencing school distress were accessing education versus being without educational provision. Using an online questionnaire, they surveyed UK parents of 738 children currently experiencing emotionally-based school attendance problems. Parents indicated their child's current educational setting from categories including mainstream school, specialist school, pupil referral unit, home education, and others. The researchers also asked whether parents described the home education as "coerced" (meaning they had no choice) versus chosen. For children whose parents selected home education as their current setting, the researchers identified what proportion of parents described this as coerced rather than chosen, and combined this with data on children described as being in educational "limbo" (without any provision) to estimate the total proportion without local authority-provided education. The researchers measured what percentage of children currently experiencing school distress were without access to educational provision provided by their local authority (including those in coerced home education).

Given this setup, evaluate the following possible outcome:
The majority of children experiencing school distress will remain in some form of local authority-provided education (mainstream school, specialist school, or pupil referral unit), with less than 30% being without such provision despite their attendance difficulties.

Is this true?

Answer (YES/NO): NO